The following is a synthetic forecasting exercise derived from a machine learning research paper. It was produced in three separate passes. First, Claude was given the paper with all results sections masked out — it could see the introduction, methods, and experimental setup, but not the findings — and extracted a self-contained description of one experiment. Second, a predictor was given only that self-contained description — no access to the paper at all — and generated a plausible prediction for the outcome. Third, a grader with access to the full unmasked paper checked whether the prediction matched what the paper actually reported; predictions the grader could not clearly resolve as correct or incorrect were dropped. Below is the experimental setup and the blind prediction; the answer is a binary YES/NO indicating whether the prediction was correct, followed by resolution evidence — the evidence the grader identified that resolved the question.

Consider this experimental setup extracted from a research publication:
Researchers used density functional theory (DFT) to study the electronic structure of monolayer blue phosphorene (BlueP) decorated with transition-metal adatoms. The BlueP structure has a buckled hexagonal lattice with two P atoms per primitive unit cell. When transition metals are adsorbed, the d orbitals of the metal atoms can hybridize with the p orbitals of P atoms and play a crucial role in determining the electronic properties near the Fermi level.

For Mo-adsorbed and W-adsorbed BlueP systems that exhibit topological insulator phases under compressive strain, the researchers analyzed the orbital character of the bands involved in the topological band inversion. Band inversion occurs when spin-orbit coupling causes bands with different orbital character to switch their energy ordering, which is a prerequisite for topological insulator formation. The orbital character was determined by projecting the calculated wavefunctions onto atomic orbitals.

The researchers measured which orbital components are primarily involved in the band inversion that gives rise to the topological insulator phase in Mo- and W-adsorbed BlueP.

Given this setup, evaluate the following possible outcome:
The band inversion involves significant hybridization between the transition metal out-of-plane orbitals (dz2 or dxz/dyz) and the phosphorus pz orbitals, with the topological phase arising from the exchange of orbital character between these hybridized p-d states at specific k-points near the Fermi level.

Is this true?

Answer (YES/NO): NO